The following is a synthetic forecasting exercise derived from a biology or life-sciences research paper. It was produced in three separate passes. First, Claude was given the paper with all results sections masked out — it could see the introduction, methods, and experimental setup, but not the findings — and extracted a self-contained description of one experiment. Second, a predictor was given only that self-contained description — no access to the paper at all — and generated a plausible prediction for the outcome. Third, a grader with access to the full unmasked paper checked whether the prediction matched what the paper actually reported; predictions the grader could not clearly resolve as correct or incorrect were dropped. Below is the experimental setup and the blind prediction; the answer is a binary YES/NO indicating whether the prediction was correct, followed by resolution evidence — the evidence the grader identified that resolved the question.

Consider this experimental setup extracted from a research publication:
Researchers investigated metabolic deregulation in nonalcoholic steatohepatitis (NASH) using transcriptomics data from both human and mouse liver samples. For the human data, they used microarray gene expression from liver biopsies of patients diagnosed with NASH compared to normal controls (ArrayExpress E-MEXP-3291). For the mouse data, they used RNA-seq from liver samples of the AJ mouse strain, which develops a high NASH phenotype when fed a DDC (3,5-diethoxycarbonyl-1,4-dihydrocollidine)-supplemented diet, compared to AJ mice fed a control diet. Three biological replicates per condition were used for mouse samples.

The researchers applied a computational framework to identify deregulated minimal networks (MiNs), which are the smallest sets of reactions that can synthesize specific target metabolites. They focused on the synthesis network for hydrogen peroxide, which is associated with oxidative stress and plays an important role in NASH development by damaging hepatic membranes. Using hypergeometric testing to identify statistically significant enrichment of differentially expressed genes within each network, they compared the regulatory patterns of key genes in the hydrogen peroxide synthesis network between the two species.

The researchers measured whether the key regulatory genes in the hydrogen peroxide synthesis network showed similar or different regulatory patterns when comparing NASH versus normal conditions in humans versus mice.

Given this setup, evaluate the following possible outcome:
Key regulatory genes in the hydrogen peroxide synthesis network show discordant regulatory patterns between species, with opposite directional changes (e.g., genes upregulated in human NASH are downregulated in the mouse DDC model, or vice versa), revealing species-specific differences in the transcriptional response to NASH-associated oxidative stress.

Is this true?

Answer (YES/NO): YES